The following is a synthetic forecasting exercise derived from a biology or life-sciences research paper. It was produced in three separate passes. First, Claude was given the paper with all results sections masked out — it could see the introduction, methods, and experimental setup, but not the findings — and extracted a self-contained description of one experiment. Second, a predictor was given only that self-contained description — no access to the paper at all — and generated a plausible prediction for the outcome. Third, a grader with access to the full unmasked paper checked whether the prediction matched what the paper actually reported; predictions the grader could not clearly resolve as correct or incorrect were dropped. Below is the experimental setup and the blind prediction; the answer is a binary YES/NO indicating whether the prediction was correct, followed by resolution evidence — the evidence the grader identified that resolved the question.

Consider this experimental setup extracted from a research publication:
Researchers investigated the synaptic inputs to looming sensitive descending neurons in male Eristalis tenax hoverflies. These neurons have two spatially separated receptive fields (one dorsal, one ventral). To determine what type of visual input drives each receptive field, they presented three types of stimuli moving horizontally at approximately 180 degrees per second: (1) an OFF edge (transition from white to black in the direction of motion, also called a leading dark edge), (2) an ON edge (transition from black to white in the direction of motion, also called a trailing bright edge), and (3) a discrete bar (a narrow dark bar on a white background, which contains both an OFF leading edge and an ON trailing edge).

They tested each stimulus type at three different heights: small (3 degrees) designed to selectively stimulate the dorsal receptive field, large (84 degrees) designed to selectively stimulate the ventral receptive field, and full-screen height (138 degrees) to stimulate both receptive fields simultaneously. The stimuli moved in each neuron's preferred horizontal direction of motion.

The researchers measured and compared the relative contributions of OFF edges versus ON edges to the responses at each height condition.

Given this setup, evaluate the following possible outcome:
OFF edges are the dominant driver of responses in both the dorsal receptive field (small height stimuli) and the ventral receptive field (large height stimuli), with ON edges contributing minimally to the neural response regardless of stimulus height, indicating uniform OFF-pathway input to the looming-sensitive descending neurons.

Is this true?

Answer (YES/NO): NO